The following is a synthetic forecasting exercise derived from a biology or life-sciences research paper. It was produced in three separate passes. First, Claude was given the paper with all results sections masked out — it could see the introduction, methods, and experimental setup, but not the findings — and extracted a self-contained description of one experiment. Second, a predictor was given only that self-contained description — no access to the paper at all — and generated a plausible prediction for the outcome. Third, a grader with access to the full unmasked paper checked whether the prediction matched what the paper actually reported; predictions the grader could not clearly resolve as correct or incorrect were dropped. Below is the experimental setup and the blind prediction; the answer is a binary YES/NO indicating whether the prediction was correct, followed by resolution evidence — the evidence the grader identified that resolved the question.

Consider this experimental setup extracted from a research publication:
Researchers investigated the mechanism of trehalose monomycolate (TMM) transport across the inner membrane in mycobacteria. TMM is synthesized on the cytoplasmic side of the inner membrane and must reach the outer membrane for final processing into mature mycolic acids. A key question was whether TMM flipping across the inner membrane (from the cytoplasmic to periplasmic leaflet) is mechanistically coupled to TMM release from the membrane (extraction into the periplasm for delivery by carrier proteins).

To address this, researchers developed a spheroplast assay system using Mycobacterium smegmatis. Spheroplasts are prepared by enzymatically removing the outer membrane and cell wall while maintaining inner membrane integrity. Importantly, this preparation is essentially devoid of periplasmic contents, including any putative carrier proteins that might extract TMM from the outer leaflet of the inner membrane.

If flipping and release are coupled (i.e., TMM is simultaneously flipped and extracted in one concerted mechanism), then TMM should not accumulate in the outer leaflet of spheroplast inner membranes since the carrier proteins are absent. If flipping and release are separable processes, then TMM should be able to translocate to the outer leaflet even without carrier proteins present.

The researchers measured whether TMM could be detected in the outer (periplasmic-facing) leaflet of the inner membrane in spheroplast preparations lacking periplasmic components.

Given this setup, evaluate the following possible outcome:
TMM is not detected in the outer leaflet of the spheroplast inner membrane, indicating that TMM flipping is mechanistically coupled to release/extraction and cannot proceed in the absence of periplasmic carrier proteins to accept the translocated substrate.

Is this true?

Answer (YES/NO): NO